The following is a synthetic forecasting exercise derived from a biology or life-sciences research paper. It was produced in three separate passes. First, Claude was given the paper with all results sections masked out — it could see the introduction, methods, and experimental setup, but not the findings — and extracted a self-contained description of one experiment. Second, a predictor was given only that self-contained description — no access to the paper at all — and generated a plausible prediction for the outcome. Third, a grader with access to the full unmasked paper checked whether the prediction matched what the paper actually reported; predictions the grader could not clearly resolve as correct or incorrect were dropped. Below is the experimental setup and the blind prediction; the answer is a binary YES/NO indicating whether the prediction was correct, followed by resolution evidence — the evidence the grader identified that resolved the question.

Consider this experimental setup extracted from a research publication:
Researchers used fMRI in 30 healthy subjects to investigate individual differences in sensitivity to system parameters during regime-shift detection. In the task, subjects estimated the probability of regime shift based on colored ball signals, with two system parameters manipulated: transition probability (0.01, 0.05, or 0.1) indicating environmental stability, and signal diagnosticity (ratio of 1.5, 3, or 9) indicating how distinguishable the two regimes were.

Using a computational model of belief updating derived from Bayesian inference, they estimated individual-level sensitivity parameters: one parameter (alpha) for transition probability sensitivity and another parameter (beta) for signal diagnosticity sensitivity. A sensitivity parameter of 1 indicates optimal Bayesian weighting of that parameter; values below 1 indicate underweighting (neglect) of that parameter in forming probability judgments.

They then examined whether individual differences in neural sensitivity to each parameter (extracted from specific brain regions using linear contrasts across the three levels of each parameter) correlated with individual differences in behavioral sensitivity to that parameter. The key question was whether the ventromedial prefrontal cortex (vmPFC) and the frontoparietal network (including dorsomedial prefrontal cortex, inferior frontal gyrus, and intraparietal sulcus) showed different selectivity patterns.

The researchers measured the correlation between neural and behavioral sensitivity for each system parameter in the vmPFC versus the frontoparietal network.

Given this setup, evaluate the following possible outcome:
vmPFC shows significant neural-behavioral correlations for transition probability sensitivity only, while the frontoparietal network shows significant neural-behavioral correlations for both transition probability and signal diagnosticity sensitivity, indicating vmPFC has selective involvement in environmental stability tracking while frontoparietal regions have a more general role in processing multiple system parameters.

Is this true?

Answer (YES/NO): NO